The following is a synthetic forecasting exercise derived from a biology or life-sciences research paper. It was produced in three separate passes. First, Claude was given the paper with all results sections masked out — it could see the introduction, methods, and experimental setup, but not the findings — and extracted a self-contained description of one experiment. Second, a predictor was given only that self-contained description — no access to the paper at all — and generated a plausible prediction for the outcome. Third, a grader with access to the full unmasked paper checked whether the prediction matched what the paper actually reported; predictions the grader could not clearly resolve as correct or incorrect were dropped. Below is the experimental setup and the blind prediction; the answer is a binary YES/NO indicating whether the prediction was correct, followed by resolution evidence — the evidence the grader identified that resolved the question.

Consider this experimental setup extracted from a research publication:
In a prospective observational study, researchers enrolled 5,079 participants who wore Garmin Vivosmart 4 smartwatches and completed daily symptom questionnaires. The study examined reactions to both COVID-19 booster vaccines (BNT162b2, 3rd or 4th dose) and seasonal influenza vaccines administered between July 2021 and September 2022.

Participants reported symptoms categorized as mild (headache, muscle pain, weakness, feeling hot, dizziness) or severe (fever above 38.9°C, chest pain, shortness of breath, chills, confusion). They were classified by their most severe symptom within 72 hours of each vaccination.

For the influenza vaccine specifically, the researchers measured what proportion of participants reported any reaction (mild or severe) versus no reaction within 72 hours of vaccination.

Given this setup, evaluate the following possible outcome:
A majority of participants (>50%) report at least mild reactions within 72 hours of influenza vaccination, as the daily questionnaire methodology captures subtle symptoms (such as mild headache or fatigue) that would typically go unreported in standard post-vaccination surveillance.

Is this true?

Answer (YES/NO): NO